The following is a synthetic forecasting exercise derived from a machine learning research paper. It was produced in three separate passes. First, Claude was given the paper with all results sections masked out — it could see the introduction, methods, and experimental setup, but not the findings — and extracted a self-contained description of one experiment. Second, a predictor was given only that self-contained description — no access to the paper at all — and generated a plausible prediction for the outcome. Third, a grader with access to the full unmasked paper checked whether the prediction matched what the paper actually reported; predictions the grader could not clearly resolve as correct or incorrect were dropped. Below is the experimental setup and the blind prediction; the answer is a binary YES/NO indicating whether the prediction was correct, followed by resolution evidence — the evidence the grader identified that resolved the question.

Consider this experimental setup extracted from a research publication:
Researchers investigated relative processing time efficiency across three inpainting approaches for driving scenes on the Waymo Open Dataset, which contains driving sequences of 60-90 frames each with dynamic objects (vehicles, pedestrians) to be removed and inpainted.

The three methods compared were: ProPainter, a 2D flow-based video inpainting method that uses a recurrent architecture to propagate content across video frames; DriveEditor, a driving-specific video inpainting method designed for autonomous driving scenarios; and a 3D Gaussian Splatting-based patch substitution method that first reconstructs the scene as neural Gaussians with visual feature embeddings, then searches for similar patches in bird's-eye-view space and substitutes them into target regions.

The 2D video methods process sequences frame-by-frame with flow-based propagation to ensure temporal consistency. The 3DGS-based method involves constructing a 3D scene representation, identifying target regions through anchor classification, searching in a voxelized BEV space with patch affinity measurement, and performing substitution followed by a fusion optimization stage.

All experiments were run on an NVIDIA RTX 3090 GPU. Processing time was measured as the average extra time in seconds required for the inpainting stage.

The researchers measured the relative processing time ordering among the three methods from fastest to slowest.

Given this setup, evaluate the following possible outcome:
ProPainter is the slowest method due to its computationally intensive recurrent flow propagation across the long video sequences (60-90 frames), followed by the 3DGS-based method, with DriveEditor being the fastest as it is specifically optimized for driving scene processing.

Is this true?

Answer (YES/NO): NO